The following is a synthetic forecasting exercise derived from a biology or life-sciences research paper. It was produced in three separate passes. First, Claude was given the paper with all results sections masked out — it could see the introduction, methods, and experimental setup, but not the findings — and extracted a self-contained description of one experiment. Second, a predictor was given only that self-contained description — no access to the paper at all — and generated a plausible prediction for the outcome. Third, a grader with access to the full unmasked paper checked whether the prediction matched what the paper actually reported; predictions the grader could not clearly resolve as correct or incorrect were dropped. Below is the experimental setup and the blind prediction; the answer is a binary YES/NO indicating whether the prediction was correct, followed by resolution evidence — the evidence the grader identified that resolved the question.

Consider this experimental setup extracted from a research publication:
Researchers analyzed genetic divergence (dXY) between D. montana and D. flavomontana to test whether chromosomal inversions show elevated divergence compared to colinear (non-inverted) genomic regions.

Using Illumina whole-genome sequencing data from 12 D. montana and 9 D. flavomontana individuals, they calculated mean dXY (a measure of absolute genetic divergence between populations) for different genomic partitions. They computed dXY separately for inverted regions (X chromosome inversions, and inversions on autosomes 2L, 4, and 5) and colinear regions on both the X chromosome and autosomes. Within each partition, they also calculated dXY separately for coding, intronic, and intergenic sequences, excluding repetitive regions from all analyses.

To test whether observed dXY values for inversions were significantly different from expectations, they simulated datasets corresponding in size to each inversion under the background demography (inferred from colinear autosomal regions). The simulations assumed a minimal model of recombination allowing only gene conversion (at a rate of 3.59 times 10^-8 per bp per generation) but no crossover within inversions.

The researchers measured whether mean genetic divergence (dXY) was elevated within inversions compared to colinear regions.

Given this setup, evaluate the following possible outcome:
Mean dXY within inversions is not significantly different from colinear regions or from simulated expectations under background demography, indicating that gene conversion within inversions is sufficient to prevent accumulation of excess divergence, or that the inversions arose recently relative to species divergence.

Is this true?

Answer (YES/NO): NO